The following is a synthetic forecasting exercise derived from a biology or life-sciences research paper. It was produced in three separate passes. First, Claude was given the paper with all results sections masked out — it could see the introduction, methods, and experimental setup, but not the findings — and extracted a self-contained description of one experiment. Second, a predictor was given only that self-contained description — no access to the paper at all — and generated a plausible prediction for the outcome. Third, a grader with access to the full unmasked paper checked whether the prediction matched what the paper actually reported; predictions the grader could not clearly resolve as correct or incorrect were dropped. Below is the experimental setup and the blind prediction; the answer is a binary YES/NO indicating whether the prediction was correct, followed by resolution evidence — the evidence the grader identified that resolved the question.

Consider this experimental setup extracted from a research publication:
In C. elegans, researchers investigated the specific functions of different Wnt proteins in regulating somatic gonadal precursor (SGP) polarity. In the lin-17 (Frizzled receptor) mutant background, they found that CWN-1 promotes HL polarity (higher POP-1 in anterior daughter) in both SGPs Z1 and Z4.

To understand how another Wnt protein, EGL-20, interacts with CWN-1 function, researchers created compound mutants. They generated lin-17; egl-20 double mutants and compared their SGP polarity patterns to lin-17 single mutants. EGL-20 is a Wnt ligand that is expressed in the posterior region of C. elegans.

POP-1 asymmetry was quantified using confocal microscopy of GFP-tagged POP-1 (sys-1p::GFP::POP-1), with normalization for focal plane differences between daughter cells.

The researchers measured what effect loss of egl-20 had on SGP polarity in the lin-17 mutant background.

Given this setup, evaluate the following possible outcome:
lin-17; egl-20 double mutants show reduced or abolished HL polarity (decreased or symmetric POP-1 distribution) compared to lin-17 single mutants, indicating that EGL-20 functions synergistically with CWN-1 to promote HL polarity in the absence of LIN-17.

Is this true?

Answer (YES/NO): NO